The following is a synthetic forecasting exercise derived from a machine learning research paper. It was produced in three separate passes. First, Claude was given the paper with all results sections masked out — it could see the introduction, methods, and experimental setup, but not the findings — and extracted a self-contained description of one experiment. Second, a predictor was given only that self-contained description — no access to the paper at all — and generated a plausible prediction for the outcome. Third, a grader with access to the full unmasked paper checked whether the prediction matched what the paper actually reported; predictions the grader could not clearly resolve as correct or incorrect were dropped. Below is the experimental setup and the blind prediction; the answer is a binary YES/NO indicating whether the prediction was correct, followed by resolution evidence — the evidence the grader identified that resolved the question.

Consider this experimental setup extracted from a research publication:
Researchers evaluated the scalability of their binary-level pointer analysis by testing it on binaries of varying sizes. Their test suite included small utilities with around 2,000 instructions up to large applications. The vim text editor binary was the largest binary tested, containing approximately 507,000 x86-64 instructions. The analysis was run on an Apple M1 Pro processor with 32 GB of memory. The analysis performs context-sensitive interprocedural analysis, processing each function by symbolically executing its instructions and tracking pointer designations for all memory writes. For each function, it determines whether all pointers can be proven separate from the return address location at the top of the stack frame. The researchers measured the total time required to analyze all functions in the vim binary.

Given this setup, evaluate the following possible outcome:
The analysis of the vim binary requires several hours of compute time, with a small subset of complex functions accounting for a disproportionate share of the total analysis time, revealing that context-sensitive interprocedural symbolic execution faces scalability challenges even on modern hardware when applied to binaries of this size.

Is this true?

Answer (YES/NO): NO